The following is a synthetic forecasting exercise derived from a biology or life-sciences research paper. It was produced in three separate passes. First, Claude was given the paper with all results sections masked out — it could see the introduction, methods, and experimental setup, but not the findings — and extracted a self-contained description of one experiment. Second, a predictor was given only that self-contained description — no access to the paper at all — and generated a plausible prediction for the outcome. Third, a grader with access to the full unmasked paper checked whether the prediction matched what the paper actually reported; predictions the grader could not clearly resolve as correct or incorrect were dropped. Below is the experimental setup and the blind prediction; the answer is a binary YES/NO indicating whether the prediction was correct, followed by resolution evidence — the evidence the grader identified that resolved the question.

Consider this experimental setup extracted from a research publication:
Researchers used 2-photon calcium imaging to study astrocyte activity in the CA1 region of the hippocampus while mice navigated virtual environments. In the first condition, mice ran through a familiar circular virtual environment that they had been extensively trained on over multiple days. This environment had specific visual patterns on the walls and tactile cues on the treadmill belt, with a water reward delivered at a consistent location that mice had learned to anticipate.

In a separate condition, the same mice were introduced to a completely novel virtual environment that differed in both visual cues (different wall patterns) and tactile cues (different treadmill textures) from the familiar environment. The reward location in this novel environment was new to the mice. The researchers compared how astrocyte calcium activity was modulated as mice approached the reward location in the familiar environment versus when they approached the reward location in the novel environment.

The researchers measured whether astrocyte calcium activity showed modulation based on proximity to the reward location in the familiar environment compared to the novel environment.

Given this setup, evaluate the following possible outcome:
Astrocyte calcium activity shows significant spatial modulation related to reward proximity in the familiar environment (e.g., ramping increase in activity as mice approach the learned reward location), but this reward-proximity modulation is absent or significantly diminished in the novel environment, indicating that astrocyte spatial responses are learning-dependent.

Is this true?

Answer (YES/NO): YES